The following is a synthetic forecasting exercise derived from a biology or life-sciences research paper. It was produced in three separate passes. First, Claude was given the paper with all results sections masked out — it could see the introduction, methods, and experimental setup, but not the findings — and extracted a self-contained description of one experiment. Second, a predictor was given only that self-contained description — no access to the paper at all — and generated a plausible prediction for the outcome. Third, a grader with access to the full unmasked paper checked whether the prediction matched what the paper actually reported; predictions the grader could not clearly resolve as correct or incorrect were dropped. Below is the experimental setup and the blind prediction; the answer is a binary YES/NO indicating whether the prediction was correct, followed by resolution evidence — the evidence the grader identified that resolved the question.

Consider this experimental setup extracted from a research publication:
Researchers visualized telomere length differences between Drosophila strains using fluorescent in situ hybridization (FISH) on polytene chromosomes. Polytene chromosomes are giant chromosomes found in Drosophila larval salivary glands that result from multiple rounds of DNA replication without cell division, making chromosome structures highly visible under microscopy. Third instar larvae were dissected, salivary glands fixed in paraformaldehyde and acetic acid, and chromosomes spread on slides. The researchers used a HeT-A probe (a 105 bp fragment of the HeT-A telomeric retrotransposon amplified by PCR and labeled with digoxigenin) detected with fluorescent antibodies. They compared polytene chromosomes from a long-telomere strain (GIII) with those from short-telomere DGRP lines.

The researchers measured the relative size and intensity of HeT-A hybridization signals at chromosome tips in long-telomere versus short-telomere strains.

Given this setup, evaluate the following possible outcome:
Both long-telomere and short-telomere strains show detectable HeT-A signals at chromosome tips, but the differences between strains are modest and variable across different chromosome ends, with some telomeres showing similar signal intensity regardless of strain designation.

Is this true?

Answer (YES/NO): NO